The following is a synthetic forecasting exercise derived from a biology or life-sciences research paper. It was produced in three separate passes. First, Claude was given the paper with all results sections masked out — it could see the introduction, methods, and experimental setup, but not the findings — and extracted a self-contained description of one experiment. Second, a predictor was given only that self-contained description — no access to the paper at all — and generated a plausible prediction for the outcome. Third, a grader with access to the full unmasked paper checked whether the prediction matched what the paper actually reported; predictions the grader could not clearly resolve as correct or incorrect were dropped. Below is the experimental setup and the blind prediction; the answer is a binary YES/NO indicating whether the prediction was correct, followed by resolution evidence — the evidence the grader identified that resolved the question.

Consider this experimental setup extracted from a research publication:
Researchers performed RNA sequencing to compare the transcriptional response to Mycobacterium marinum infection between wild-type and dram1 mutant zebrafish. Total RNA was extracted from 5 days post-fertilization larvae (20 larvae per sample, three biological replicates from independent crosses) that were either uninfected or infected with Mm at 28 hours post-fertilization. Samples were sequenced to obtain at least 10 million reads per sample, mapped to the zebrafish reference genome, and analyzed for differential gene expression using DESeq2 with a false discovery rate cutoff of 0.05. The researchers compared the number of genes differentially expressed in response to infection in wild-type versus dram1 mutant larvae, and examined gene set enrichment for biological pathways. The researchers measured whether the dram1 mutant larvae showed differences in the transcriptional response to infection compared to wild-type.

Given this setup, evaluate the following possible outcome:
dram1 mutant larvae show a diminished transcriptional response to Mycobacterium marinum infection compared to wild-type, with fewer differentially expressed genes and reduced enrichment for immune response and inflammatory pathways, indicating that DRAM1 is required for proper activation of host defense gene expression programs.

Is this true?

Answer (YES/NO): NO